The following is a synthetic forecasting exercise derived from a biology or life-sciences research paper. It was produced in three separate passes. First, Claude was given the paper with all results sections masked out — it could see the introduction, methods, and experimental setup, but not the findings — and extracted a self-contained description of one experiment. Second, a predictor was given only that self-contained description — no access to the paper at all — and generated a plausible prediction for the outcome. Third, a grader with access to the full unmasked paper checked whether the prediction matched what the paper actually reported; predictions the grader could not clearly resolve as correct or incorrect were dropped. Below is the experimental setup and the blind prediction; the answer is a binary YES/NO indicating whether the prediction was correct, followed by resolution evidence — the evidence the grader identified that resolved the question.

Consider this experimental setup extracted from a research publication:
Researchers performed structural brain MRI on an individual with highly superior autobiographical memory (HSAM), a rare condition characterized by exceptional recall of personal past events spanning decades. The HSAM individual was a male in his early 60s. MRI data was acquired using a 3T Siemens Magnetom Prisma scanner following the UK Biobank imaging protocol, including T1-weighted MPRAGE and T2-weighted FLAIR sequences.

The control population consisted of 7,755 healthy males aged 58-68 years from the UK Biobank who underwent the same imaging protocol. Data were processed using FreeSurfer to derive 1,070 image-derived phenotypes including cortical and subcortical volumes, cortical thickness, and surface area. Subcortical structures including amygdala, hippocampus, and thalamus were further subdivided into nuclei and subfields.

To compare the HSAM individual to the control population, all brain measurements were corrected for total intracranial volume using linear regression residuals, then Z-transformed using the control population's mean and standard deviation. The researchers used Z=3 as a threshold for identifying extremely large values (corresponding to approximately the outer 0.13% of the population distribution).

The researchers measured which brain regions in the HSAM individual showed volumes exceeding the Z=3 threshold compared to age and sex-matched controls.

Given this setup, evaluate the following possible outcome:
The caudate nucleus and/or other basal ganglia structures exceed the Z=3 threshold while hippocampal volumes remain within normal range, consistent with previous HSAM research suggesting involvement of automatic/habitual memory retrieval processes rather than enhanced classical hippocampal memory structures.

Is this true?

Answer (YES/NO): NO